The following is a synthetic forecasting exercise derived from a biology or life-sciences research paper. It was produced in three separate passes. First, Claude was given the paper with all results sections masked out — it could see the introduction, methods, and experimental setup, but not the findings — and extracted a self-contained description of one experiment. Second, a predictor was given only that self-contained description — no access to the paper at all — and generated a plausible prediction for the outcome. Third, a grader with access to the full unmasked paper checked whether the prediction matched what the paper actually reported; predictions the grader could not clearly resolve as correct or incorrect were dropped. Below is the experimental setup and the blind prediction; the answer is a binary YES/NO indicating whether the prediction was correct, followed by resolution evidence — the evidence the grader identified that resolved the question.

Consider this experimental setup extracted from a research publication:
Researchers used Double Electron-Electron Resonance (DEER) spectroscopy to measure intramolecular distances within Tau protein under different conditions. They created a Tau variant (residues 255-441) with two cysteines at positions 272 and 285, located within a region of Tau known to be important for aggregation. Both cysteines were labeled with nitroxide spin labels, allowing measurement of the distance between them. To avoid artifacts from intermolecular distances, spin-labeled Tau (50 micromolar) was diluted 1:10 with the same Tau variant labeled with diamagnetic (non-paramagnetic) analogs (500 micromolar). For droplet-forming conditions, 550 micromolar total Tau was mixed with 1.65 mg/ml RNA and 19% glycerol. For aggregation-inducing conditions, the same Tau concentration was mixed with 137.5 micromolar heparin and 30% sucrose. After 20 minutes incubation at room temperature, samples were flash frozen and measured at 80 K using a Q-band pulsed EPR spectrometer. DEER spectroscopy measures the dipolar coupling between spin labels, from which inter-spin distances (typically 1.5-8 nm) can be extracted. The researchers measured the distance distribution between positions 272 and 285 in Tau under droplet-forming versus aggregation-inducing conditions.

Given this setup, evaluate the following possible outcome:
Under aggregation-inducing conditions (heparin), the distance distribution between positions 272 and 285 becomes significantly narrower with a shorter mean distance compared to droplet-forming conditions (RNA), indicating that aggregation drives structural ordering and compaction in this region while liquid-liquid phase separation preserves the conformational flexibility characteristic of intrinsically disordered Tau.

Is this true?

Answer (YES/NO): NO